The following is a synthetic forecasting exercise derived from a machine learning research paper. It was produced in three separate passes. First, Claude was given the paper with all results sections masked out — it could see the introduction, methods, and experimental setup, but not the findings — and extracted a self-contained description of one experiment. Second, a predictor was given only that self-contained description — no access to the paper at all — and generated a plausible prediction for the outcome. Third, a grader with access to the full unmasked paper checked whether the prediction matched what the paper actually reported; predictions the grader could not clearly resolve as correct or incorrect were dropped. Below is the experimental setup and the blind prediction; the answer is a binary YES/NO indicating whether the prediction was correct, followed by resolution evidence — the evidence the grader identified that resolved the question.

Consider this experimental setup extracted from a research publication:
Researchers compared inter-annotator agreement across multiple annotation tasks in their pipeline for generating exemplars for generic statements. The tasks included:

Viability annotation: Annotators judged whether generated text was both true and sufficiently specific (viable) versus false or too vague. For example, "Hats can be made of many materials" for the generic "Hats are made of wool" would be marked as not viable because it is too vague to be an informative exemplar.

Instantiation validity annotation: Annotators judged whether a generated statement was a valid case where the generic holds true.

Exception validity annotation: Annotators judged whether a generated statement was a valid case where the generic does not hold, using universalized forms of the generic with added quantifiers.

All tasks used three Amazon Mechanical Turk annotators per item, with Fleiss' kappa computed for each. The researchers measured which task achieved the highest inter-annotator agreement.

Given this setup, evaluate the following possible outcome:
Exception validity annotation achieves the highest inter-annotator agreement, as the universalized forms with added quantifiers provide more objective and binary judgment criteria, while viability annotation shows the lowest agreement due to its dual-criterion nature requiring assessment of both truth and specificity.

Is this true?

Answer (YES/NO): NO